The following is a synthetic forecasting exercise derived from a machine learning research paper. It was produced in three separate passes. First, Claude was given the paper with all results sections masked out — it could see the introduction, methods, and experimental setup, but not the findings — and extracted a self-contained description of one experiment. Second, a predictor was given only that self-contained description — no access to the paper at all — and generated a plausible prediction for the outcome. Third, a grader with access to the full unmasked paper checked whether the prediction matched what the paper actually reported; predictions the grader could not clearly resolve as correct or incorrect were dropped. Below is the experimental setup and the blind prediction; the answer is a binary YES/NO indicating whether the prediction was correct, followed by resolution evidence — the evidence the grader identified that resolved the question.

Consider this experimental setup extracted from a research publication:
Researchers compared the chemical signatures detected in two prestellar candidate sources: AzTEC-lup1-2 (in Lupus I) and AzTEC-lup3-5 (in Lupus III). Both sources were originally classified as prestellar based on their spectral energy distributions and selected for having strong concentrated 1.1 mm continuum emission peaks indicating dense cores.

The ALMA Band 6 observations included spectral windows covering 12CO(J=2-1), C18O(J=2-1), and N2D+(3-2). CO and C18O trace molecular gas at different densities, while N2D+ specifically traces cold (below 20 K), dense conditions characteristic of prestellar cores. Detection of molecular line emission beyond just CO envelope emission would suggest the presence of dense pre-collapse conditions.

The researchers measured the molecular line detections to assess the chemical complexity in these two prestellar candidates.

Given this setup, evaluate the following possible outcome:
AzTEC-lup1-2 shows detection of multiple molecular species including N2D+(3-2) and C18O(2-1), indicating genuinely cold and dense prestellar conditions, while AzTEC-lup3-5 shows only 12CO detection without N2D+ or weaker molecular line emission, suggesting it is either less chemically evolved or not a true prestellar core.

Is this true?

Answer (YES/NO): NO